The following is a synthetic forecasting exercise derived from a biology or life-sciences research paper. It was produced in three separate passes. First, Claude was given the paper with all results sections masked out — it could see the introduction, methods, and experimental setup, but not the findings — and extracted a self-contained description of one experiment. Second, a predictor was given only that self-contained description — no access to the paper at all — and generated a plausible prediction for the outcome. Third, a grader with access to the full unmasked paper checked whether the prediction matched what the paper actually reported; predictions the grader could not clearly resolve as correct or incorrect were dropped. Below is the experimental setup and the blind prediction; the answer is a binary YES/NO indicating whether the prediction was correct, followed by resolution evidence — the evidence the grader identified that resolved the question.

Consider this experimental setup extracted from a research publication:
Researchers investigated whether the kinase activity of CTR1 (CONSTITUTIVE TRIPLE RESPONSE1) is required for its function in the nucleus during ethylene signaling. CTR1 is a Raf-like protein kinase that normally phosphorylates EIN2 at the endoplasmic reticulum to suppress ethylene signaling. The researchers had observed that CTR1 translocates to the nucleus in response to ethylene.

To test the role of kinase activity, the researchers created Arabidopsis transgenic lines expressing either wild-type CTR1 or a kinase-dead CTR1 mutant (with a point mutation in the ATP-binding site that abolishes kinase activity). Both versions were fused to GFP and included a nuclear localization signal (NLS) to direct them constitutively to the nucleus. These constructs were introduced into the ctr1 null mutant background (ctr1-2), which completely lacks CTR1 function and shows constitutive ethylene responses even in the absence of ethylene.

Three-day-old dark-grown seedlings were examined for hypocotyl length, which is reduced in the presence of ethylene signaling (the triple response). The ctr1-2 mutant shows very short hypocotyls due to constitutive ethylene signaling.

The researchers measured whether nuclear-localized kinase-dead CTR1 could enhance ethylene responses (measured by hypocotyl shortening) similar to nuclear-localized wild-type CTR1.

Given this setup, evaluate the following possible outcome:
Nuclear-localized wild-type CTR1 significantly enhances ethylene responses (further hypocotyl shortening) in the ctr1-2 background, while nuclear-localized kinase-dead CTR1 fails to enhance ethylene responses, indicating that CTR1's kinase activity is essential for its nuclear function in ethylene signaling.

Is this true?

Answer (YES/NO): NO